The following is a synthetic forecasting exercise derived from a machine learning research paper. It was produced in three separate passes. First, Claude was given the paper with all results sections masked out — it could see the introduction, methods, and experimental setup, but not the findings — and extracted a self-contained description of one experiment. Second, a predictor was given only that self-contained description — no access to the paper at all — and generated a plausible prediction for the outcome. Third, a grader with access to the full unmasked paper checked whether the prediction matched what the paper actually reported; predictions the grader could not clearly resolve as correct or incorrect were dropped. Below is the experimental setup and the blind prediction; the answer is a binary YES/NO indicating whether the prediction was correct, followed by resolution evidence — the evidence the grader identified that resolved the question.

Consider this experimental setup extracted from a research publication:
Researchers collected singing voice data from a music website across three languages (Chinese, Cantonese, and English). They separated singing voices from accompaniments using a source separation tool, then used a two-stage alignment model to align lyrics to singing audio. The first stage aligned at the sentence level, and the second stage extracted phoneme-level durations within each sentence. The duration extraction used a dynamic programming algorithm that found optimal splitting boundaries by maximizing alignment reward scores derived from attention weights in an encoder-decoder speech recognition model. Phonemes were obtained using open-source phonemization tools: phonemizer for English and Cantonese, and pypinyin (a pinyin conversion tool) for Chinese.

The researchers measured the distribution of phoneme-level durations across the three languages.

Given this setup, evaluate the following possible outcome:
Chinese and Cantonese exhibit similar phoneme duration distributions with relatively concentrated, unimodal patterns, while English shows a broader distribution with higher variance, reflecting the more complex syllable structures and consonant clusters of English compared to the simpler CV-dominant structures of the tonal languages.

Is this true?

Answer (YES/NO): NO